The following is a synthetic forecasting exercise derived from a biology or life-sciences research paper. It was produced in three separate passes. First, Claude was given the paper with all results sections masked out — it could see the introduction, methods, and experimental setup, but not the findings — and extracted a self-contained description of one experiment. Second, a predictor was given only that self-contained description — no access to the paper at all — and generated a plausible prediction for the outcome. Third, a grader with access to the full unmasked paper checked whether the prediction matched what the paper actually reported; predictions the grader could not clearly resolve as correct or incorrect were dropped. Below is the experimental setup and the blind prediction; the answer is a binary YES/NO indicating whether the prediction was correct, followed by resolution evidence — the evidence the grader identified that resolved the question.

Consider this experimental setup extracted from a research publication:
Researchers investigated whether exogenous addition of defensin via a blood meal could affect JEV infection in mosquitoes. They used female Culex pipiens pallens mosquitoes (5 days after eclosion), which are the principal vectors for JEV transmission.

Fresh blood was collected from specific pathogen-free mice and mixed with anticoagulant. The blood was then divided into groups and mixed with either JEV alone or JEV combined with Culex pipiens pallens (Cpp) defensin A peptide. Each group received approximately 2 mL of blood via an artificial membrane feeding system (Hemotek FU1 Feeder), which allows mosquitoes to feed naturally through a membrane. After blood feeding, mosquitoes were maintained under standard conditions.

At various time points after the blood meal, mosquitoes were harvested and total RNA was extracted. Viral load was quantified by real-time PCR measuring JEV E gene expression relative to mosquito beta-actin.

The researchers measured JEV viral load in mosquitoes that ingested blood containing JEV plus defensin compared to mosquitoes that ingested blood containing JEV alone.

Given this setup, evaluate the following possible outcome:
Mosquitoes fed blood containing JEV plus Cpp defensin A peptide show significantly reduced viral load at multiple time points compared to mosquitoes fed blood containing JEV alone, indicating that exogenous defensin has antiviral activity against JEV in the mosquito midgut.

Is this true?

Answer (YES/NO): NO